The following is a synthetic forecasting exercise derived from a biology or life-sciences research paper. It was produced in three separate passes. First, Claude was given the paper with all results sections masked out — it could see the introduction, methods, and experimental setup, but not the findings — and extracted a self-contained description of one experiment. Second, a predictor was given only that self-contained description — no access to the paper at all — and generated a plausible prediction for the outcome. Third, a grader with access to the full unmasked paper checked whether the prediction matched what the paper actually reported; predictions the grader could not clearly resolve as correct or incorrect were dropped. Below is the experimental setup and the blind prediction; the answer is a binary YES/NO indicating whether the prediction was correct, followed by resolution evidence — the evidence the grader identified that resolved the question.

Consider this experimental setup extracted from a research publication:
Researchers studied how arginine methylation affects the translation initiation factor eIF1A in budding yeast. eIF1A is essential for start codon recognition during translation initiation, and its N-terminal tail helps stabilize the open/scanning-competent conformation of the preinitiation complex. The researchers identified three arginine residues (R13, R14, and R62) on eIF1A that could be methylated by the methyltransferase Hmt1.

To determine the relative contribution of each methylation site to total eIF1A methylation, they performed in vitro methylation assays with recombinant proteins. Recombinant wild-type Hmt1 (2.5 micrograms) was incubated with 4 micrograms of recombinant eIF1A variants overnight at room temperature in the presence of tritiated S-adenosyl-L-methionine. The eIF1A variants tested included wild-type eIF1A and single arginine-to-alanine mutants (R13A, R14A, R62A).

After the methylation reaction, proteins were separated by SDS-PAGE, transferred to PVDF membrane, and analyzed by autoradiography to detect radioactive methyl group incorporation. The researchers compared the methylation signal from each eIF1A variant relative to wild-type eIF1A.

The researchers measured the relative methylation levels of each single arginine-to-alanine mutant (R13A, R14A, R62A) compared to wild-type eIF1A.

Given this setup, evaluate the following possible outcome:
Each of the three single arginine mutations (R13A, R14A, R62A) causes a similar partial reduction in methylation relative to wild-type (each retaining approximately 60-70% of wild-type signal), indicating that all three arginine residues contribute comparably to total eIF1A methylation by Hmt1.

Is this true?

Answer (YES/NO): NO